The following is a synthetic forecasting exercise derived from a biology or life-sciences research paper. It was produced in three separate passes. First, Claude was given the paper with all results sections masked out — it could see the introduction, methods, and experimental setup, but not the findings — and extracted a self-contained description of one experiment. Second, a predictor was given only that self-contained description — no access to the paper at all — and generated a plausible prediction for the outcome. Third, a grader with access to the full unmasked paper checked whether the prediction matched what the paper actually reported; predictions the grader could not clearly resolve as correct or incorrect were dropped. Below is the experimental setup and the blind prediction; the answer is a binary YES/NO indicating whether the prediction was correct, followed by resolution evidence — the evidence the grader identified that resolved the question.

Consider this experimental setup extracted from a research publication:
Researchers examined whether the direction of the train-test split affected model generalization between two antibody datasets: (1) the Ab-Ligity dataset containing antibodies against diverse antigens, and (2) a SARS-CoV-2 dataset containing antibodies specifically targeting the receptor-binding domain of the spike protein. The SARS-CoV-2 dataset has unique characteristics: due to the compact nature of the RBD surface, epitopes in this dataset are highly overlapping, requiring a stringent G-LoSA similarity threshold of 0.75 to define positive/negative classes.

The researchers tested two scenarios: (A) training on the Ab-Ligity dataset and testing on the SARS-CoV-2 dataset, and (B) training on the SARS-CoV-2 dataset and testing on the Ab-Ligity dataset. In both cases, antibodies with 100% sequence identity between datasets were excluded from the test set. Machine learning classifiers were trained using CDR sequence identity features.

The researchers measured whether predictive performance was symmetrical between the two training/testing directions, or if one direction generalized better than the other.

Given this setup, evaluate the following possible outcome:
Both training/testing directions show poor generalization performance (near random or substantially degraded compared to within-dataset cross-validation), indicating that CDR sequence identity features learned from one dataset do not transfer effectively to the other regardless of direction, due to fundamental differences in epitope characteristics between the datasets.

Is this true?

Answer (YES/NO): NO